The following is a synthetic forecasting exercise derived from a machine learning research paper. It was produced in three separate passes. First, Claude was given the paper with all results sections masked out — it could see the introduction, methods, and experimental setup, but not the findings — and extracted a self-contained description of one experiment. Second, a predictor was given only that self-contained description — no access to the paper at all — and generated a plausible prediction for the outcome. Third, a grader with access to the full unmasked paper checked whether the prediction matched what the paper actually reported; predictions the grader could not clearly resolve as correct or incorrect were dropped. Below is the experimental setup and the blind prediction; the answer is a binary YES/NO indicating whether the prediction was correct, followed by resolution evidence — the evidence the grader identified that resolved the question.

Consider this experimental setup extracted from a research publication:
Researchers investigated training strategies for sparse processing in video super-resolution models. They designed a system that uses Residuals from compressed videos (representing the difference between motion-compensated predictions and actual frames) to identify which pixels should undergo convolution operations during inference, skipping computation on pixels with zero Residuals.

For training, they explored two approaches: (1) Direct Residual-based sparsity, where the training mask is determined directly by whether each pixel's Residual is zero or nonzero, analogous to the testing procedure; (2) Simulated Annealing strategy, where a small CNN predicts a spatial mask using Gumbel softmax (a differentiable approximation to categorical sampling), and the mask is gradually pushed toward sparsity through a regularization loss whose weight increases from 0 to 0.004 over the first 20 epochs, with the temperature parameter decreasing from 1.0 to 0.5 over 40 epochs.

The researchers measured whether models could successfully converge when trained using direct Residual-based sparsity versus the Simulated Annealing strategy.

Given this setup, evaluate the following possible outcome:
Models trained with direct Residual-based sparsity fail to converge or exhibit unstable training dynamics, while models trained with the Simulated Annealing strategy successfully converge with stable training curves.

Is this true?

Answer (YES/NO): YES